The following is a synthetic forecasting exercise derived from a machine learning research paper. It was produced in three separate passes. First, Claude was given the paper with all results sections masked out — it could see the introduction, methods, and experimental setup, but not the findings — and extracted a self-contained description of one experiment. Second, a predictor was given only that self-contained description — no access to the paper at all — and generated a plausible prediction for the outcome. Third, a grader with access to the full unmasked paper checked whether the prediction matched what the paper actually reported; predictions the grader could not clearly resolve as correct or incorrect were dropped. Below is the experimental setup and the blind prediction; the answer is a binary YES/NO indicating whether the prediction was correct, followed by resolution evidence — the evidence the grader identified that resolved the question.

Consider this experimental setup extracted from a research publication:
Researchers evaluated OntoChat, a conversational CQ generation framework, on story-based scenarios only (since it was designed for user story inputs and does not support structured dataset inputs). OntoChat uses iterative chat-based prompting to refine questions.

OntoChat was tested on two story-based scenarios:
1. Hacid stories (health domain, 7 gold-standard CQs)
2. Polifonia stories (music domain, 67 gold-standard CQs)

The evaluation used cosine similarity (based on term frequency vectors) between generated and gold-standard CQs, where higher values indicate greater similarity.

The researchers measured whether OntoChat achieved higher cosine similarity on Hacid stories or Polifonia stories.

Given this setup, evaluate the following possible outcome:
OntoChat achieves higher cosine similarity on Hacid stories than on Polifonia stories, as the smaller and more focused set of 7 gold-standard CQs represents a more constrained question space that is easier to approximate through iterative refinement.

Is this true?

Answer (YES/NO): YES